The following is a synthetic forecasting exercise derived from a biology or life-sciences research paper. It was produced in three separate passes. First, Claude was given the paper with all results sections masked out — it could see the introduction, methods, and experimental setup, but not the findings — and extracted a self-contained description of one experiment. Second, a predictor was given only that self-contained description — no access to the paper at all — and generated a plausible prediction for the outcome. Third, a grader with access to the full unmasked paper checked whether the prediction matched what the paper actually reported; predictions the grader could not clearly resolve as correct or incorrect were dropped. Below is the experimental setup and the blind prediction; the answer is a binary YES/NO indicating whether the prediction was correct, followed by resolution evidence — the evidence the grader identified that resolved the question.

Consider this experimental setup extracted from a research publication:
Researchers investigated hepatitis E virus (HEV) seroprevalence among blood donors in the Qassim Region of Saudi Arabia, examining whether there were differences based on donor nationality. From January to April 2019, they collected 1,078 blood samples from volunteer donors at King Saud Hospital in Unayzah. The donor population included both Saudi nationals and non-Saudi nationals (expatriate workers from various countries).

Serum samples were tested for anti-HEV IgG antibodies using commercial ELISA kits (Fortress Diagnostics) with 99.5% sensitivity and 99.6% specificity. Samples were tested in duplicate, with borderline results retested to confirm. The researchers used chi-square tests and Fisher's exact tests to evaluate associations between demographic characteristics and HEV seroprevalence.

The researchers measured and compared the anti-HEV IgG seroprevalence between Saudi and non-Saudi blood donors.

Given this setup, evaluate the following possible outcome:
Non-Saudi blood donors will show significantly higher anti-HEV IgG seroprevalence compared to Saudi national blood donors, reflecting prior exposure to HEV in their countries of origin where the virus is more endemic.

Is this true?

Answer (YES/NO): YES